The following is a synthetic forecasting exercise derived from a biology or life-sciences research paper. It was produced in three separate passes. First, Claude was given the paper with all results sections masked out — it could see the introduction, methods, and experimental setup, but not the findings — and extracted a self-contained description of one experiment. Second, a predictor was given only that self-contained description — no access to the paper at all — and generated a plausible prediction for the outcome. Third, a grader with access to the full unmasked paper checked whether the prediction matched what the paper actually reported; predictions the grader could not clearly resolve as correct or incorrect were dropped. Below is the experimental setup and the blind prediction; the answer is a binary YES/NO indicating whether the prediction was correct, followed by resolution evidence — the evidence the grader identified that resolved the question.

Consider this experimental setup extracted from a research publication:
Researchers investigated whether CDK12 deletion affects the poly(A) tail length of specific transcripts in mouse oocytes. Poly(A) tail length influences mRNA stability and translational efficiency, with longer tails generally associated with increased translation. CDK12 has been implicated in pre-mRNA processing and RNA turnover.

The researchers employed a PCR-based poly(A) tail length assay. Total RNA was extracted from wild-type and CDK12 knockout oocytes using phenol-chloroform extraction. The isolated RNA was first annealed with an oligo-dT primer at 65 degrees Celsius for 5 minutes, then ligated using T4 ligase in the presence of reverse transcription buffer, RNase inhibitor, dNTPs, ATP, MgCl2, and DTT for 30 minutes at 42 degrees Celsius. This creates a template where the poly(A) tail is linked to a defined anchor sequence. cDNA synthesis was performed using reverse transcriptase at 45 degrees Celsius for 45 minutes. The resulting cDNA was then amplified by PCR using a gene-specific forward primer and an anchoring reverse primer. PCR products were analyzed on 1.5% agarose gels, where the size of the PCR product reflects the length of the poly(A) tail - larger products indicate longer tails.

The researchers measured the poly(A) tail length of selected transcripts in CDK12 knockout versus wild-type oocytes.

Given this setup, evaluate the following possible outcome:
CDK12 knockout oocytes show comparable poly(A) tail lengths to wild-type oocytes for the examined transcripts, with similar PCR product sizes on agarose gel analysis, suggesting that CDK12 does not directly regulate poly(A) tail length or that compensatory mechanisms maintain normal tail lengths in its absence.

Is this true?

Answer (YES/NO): NO